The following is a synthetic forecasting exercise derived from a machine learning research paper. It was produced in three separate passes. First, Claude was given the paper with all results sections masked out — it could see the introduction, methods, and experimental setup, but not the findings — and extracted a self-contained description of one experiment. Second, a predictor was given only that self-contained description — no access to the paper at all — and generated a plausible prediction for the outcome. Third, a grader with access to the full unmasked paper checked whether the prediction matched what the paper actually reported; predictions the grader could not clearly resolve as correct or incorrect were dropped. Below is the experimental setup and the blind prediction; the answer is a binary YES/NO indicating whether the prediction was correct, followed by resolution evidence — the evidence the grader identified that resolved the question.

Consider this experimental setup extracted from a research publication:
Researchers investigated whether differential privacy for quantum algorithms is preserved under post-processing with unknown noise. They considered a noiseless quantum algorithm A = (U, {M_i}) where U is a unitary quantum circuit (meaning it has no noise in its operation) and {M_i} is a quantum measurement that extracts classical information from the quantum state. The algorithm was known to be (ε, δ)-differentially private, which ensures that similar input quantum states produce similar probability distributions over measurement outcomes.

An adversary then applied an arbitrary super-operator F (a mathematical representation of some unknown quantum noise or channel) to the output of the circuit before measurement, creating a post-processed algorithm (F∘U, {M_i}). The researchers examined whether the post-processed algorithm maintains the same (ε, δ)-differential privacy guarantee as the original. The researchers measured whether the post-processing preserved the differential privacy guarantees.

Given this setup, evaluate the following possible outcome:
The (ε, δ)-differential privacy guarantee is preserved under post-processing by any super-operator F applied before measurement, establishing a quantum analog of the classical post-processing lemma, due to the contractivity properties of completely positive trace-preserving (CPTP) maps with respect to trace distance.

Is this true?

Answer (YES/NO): YES